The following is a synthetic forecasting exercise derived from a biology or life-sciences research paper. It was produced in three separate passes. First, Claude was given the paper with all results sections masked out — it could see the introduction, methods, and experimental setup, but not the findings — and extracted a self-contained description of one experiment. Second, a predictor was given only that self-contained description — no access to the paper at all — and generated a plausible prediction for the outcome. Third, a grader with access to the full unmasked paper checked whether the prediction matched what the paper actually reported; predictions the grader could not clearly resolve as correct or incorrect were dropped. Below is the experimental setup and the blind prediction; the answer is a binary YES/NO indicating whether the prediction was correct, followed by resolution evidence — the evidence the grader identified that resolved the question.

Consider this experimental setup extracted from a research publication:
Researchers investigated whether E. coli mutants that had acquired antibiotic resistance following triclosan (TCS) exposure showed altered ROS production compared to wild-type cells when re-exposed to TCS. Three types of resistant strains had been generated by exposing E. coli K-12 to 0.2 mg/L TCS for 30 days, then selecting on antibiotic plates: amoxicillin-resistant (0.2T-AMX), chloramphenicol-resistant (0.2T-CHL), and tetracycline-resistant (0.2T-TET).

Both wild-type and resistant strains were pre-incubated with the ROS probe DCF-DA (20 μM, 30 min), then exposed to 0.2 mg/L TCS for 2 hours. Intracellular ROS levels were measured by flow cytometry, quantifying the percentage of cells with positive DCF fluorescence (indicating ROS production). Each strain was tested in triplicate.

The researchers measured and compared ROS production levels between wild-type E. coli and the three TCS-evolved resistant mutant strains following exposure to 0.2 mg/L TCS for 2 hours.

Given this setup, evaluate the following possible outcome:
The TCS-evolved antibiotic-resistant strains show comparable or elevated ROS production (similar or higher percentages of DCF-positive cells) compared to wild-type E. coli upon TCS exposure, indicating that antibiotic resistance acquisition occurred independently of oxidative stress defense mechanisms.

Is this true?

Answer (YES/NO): NO